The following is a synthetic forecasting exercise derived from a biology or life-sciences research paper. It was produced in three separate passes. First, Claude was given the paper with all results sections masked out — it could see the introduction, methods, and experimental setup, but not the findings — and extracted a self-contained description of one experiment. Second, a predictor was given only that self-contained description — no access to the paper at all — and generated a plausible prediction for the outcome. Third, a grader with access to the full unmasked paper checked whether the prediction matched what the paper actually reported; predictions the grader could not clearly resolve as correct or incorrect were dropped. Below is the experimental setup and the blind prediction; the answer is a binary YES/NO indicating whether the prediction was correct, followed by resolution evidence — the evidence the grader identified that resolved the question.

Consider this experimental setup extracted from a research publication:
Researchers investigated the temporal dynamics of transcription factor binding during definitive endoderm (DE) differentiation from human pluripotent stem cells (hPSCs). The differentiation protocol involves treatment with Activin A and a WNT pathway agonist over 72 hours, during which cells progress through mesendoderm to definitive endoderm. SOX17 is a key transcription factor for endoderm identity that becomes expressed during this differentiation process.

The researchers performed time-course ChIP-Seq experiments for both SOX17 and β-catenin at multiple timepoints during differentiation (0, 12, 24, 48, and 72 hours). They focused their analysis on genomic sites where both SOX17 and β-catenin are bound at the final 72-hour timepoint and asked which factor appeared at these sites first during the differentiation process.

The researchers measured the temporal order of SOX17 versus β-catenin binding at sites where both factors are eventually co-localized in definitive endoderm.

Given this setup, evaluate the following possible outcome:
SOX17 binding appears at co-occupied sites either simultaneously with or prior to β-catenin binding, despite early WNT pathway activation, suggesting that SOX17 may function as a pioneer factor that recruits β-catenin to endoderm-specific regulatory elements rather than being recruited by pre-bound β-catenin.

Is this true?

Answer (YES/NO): NO